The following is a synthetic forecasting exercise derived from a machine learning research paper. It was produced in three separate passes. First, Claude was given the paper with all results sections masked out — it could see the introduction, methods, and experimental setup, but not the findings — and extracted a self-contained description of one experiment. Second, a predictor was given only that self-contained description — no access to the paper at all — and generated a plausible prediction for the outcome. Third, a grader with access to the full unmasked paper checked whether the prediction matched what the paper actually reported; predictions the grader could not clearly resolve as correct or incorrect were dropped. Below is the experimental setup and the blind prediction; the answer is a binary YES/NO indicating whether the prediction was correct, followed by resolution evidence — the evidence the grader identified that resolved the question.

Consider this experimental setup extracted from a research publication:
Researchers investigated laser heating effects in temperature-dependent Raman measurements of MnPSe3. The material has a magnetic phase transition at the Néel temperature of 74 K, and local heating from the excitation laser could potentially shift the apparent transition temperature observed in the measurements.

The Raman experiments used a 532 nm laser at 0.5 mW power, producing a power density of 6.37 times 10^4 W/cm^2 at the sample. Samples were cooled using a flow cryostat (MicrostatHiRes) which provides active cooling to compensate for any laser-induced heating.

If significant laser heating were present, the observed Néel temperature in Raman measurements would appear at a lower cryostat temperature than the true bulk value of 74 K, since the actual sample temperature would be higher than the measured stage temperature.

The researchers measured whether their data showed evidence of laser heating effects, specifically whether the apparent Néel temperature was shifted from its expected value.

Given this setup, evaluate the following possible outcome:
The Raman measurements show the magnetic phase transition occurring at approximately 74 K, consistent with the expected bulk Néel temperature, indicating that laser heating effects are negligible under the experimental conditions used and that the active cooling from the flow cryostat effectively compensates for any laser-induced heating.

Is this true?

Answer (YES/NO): YES